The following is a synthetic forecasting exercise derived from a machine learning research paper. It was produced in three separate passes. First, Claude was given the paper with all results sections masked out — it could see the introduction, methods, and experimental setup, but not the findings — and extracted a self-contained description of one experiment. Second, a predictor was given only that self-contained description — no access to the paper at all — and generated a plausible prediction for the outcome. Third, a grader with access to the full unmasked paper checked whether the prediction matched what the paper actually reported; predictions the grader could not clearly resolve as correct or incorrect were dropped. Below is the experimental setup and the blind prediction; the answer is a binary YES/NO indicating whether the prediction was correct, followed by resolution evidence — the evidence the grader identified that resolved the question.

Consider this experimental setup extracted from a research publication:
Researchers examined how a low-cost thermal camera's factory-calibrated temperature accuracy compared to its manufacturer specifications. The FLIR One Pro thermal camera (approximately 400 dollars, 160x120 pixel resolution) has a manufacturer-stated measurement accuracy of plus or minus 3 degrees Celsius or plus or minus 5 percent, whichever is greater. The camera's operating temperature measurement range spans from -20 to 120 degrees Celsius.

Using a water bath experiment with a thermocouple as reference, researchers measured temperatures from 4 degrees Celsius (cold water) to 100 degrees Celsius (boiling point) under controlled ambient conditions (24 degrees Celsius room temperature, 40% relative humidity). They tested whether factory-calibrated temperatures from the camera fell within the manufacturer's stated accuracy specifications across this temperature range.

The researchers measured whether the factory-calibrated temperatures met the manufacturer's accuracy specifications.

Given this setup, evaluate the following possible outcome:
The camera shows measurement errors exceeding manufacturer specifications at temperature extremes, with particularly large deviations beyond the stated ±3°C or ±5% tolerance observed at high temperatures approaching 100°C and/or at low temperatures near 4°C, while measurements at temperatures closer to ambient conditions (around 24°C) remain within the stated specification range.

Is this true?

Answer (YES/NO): NO